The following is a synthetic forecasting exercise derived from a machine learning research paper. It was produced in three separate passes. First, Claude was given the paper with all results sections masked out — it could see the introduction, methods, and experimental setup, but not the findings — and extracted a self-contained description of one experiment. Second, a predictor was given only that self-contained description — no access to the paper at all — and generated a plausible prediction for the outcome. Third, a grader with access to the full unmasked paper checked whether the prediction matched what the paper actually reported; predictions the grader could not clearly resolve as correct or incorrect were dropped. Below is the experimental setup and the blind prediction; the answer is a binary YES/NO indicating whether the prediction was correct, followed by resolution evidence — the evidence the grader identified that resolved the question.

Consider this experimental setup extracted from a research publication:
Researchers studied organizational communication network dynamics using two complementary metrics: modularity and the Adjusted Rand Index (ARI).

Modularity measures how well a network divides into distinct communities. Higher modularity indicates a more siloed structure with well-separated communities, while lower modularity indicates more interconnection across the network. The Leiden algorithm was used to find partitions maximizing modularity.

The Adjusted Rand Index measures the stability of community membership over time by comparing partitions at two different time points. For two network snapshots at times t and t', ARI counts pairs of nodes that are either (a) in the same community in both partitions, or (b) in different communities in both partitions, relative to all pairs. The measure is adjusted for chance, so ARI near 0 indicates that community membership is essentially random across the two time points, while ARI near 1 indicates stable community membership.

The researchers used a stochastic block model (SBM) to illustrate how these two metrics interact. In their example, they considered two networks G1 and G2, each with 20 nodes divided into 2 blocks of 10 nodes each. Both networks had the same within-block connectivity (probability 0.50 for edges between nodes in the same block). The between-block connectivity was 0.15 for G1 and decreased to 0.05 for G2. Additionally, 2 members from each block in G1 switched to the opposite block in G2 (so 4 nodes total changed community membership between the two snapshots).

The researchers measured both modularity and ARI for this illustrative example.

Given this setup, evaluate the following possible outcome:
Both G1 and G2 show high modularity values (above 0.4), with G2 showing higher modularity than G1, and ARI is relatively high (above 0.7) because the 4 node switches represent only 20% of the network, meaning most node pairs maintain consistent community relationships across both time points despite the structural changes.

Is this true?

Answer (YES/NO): NO